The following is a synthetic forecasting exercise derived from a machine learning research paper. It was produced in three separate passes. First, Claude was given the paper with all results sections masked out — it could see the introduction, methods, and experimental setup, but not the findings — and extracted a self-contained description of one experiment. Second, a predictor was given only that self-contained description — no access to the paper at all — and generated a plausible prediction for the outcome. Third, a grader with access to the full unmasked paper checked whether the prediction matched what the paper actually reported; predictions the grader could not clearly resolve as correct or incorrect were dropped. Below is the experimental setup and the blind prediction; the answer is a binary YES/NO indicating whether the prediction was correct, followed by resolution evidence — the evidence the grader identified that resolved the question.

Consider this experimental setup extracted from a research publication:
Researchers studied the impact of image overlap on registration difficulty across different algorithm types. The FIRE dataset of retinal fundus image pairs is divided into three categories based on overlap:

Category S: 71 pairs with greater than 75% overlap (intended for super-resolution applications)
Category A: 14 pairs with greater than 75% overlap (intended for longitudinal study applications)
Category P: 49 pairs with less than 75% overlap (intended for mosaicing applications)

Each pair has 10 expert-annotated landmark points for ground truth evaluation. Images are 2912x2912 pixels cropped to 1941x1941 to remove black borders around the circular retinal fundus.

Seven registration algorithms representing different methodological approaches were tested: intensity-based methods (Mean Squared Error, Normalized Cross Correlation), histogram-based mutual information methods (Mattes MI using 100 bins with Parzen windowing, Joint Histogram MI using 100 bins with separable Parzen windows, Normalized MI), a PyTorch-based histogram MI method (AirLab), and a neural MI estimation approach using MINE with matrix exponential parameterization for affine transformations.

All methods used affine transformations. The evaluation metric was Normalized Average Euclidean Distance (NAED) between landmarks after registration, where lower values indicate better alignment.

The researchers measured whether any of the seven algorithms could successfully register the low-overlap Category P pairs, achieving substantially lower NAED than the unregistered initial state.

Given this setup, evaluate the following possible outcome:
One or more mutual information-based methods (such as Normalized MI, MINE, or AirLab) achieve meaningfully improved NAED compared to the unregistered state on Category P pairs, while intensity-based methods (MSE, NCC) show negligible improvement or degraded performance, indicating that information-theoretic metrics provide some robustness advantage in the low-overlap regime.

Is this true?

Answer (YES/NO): NO